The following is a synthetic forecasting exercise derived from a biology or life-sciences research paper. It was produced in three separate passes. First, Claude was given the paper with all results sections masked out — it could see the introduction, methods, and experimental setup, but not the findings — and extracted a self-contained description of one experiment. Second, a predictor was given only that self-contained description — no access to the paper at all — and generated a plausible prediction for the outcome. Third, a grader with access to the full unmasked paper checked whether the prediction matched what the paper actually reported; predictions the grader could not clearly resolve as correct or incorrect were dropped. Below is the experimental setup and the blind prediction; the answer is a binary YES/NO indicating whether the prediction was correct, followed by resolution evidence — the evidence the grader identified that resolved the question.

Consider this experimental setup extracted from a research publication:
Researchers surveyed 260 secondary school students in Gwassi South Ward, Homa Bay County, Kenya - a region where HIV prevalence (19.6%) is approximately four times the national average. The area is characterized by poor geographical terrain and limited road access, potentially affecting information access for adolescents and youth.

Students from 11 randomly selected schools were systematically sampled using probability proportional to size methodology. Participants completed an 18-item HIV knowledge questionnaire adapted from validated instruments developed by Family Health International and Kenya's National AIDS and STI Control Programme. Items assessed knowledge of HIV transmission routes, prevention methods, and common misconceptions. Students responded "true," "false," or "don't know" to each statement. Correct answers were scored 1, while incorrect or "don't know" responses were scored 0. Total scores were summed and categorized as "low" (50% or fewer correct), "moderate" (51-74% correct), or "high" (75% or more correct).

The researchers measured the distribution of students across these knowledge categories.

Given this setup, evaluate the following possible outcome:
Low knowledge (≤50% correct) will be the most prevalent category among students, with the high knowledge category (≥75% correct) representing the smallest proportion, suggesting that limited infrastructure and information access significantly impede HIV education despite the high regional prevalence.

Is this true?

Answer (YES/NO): NO